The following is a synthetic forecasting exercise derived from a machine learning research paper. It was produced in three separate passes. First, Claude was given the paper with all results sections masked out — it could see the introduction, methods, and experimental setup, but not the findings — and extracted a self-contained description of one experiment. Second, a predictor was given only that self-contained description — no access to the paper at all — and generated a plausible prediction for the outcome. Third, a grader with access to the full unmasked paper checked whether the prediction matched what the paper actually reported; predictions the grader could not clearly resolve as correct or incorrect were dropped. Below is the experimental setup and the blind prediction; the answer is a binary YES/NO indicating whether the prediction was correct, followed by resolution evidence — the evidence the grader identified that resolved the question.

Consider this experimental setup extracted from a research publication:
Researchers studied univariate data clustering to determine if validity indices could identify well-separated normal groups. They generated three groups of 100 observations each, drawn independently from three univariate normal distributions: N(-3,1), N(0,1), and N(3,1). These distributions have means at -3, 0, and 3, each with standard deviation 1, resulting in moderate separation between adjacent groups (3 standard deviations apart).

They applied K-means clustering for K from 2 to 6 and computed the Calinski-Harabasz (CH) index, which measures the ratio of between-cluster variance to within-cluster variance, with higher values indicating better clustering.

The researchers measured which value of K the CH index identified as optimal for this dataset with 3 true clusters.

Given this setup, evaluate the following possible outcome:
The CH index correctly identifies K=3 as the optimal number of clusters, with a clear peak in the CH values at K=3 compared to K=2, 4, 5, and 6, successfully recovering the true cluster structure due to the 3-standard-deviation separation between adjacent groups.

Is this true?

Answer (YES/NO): NO